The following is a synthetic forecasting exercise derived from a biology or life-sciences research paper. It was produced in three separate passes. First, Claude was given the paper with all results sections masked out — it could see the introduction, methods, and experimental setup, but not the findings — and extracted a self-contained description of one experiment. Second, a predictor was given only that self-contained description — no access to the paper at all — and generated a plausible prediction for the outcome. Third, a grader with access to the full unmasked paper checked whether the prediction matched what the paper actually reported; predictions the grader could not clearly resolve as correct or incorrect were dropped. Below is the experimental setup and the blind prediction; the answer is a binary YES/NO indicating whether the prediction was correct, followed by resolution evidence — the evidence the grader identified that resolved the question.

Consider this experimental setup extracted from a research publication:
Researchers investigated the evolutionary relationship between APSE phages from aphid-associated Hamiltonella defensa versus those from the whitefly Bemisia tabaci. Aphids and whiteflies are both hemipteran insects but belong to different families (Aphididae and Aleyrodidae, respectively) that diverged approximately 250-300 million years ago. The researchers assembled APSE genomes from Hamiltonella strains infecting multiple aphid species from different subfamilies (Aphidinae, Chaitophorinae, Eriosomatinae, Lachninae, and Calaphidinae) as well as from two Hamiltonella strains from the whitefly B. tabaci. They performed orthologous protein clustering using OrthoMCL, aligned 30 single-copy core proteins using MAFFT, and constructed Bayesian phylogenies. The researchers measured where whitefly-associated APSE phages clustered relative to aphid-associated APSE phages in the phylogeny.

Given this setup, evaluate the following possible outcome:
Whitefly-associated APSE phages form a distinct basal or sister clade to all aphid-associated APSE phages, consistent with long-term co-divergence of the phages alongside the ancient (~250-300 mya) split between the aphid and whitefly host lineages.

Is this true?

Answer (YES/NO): YES